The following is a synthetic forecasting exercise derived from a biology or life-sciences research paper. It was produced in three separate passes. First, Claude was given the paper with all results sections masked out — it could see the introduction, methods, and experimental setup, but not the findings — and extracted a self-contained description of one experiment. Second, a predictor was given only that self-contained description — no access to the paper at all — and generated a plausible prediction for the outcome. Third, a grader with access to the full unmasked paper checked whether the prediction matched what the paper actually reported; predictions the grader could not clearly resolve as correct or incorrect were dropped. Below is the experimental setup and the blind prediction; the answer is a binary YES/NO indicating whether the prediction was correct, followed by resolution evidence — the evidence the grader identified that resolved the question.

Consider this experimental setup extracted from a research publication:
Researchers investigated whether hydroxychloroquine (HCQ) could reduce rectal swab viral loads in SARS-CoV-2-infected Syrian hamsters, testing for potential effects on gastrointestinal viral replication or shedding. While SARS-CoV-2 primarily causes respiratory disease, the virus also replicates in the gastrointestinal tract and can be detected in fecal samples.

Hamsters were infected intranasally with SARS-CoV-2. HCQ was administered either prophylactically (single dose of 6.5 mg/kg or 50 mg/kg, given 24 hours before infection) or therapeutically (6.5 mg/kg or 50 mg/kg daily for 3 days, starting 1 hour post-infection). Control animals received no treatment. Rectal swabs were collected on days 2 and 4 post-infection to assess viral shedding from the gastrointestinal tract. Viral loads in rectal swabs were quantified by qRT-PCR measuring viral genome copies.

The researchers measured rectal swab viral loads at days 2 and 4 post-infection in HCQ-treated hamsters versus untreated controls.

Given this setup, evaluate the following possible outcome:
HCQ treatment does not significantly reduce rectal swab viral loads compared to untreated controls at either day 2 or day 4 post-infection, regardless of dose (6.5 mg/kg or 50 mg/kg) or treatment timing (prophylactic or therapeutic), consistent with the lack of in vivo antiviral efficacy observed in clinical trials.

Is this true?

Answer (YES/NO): YES